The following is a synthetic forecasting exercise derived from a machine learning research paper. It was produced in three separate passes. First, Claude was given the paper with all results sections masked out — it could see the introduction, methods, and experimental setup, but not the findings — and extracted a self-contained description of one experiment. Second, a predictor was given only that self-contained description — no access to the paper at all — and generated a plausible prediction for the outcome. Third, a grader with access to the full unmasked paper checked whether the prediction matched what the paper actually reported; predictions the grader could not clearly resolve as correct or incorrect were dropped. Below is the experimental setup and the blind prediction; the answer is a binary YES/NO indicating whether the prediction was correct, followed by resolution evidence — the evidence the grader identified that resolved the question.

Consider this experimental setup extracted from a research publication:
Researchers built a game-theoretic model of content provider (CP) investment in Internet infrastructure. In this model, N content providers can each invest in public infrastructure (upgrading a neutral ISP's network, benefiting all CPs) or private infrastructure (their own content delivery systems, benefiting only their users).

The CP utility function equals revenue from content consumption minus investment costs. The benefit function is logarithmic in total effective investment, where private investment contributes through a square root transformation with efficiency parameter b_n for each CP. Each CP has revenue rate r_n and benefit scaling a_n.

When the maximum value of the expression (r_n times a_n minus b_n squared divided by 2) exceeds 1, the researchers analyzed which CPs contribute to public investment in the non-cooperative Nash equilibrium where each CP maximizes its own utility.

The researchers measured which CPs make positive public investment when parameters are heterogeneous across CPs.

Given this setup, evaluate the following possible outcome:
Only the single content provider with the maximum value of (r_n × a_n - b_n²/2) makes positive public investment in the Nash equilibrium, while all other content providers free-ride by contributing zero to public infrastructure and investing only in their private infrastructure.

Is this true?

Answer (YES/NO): YES